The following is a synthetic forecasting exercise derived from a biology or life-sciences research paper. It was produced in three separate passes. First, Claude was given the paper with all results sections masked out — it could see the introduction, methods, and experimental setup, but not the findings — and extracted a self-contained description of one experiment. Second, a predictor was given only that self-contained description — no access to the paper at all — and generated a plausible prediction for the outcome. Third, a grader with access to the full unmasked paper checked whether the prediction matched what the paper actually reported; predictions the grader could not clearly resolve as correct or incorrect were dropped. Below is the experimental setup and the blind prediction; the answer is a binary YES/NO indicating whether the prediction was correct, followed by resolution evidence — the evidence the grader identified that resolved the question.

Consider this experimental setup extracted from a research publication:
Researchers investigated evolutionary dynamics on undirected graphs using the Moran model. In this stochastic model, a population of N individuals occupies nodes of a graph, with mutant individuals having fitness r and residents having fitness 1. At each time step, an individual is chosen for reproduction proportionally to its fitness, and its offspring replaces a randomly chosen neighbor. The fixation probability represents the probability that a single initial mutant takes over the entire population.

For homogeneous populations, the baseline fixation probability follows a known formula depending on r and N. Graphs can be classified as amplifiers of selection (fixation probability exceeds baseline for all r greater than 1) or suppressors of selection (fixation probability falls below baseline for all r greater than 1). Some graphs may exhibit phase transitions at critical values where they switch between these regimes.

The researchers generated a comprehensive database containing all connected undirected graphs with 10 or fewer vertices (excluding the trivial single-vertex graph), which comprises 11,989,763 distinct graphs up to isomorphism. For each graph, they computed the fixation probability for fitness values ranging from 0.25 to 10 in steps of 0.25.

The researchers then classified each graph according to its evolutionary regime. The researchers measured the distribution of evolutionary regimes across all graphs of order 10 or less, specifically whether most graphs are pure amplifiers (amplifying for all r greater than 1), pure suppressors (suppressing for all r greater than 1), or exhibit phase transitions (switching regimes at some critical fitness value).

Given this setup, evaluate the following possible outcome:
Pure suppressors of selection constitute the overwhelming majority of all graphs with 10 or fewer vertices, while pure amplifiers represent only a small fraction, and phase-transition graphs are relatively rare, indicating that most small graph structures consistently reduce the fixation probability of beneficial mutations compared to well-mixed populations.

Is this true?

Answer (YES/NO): NO